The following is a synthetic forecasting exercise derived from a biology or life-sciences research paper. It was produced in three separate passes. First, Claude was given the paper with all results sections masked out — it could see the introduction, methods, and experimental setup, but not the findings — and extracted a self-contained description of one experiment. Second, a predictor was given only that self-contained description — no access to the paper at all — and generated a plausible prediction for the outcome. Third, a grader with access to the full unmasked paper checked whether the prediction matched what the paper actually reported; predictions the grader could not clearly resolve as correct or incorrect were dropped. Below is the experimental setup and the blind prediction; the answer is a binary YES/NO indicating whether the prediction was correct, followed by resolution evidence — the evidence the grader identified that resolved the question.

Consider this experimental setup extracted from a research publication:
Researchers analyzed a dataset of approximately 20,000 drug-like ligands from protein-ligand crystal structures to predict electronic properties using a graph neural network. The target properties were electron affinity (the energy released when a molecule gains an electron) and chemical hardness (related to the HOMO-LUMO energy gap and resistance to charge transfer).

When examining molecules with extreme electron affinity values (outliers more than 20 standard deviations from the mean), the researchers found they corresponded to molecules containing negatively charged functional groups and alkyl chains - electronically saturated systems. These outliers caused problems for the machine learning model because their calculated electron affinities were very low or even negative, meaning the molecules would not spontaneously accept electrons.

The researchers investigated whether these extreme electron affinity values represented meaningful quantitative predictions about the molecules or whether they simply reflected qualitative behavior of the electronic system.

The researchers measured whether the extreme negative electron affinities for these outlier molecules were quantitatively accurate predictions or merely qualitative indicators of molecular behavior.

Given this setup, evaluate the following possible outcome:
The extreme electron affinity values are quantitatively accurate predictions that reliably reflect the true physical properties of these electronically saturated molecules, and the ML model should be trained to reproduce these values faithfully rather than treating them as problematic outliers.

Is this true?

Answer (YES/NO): NO